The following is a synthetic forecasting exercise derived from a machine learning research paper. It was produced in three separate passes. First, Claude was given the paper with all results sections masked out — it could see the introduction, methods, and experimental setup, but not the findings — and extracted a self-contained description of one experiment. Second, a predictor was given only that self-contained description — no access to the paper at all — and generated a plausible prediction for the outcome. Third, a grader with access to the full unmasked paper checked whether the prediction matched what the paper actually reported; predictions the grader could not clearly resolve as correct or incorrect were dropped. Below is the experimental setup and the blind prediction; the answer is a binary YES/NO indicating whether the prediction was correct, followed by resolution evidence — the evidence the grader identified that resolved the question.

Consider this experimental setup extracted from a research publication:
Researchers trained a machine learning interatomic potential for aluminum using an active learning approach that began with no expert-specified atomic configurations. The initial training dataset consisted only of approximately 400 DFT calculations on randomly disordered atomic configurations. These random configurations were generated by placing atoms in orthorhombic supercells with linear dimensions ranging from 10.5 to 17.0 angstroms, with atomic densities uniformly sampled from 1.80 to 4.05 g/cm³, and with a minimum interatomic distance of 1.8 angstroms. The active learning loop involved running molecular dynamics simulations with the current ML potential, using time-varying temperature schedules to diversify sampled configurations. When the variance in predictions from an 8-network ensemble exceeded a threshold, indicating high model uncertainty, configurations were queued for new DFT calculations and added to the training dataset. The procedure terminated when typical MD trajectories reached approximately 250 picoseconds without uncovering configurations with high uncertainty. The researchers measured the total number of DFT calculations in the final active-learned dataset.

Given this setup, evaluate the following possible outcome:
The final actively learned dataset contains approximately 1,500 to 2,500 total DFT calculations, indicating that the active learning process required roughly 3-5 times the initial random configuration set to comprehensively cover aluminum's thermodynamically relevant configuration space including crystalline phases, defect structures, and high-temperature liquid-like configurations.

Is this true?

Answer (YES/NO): NO